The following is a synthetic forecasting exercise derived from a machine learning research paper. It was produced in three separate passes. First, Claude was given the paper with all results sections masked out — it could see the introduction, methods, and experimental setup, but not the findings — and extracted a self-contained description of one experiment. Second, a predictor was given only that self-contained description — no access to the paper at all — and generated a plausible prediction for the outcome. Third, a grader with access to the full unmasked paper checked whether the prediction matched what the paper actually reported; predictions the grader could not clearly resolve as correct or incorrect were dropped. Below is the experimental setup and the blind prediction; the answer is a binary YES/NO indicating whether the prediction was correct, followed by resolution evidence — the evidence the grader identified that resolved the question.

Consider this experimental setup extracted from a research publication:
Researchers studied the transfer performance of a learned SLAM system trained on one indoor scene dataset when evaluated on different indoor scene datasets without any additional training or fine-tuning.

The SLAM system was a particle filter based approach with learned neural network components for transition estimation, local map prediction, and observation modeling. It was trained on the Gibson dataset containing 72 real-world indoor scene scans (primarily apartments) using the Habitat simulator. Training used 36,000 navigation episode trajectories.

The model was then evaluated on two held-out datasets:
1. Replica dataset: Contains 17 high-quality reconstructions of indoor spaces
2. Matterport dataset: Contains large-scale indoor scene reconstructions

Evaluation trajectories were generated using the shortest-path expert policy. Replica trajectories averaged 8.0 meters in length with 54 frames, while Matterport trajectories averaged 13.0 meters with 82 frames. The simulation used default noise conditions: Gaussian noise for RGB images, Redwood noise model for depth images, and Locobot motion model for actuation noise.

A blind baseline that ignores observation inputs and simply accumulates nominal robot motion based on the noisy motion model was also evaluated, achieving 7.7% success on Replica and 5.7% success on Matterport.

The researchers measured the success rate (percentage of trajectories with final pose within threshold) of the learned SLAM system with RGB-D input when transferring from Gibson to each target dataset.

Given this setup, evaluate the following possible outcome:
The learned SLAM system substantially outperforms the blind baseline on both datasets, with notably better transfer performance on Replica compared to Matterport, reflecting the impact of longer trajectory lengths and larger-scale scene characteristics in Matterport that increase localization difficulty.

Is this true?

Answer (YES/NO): YES